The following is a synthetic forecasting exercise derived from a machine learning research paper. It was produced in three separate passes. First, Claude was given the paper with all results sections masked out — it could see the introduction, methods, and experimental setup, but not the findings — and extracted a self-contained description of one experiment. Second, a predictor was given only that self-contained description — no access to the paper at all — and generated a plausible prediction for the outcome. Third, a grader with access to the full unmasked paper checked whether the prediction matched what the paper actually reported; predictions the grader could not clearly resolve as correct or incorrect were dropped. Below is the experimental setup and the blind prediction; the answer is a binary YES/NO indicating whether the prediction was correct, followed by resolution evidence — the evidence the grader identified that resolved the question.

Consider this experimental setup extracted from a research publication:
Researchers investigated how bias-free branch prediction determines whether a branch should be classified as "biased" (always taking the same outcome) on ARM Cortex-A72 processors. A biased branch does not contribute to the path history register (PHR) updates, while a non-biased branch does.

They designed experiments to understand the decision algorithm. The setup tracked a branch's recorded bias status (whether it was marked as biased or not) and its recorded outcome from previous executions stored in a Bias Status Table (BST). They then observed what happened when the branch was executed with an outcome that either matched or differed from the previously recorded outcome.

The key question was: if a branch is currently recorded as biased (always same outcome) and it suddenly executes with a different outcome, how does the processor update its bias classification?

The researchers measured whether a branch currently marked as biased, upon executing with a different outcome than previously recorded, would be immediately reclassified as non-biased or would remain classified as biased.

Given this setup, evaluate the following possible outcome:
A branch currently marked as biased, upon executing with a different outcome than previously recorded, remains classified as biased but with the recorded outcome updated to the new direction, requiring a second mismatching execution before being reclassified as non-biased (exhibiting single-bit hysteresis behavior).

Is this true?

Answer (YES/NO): NO